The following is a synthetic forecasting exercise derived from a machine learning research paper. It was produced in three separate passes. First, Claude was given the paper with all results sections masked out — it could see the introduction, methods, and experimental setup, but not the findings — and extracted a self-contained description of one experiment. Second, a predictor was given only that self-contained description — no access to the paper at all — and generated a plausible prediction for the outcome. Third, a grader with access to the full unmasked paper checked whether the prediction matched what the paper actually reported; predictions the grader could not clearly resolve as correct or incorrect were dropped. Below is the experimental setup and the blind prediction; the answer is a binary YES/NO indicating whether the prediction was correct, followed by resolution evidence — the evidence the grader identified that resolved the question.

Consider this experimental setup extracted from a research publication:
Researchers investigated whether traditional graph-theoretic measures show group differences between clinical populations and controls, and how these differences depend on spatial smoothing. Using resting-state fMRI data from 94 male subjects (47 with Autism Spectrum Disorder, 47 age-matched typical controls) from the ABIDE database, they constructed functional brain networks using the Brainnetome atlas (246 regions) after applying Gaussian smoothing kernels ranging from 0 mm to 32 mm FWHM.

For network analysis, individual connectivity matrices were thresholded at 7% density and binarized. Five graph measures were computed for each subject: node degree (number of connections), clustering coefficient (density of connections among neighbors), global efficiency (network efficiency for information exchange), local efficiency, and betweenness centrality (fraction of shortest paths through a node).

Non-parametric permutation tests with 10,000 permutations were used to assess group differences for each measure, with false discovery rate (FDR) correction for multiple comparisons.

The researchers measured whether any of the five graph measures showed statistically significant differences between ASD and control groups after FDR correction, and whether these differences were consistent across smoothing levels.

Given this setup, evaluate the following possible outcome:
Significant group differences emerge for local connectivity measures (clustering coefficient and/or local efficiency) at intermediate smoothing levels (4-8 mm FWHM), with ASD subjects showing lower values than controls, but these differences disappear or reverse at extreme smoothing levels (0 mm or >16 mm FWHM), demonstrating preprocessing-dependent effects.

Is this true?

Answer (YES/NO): NO